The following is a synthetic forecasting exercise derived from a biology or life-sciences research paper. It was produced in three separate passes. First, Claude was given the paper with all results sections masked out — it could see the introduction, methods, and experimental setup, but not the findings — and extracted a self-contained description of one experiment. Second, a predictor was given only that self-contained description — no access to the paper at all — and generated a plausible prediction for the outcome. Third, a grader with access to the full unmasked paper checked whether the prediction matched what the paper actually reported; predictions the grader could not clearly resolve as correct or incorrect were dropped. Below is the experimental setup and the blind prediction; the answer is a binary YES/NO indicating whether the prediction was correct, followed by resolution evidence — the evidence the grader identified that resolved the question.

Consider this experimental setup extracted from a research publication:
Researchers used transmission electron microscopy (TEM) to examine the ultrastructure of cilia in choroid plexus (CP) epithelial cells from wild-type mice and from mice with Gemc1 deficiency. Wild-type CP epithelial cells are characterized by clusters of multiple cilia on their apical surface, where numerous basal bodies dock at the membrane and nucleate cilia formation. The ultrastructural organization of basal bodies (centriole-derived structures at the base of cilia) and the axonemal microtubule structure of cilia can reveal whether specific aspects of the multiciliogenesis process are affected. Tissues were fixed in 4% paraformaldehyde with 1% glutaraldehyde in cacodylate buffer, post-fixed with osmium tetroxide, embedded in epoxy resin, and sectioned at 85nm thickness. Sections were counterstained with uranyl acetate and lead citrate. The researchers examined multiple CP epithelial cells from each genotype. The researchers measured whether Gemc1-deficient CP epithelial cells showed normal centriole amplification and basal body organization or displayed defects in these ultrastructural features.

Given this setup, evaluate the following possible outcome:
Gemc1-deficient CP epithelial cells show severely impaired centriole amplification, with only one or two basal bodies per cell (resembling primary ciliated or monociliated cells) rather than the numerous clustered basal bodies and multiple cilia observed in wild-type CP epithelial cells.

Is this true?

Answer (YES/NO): YES